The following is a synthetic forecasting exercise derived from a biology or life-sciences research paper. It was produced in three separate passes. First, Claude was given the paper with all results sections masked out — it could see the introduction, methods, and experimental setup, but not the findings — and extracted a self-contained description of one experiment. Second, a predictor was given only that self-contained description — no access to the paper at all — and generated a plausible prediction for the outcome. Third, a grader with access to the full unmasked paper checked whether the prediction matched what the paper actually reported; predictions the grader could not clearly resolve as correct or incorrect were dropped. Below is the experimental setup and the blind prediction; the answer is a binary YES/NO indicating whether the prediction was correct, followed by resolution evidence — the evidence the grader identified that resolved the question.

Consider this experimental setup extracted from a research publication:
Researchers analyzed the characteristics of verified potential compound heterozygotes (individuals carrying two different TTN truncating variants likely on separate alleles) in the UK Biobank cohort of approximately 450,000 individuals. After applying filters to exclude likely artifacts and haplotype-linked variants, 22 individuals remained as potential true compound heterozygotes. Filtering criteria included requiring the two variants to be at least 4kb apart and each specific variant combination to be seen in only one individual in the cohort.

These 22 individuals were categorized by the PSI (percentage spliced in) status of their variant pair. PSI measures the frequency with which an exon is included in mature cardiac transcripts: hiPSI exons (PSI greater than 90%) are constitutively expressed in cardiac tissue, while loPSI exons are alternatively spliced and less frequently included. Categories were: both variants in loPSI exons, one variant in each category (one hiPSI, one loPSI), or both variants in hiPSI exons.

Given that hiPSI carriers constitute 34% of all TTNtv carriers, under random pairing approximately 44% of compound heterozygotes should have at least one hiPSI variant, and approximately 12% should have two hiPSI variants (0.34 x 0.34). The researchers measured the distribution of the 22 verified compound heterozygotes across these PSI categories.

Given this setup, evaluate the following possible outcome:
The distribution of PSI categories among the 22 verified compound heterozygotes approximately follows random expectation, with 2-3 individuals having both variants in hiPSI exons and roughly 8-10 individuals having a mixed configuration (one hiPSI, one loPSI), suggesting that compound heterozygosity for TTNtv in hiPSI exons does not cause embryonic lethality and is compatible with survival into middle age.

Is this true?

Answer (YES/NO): NO